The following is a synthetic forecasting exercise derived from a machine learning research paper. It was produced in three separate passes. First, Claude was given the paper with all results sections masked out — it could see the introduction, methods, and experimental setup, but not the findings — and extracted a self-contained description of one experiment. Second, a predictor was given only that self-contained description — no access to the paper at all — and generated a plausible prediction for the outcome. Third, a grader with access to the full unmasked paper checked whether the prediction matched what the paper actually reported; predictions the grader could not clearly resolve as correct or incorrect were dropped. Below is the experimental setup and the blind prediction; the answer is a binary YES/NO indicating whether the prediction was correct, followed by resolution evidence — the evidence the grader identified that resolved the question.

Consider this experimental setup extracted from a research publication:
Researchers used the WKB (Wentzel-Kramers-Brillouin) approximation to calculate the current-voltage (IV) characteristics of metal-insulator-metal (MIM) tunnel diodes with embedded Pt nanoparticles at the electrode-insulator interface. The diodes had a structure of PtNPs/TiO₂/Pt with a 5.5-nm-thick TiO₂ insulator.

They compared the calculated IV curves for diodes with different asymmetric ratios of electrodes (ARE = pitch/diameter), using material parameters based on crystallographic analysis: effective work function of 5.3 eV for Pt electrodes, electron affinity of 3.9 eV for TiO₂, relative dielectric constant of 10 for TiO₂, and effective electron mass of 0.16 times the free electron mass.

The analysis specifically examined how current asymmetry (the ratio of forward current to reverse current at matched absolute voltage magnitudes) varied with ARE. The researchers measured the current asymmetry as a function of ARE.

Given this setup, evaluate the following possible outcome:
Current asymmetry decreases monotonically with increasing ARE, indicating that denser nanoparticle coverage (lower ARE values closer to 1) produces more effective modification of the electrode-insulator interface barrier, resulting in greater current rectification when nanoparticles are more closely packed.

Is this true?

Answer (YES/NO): NO